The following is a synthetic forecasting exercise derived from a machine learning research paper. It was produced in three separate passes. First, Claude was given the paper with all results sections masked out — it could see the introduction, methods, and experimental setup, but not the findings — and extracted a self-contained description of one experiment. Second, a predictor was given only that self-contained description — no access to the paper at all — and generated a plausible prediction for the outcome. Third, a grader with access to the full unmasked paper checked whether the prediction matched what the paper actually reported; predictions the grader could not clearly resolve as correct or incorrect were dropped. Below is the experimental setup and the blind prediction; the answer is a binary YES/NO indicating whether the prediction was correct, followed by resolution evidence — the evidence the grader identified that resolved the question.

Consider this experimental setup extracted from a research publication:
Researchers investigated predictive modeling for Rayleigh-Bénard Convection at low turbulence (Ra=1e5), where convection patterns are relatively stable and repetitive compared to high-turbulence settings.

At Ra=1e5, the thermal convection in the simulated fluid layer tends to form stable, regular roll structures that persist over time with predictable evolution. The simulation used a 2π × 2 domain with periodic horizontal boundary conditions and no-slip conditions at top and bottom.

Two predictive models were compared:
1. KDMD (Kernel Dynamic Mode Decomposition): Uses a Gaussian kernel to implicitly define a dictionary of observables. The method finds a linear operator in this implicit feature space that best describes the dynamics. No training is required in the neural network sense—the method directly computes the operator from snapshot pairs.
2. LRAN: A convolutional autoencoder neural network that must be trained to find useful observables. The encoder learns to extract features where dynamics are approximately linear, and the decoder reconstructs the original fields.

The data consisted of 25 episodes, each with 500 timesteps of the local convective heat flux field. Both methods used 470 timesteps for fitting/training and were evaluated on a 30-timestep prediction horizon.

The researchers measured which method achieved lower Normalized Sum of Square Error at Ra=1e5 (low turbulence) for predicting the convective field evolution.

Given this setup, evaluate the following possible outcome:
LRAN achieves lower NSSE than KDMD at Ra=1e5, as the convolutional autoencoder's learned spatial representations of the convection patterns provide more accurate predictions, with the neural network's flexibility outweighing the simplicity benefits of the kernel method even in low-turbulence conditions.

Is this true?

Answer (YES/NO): NO